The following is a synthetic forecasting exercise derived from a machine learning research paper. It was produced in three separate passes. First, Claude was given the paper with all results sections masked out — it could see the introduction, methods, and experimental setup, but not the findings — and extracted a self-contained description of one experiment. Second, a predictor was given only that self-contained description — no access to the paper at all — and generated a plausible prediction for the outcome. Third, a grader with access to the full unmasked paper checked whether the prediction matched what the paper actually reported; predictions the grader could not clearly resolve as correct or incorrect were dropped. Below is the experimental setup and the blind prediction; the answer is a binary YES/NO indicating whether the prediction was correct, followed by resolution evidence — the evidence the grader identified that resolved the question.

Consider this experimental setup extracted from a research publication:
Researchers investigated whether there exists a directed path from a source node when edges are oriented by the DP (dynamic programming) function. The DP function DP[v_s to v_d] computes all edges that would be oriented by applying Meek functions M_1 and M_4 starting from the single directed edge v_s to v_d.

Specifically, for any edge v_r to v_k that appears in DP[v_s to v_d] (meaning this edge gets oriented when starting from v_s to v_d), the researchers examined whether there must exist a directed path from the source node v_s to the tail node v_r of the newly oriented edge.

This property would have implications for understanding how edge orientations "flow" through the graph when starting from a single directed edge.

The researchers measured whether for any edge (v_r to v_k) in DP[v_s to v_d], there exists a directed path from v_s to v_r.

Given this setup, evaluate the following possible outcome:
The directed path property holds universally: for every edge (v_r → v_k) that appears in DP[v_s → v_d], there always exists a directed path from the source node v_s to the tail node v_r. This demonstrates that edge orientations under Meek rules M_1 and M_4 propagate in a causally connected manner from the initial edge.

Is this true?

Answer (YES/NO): YES